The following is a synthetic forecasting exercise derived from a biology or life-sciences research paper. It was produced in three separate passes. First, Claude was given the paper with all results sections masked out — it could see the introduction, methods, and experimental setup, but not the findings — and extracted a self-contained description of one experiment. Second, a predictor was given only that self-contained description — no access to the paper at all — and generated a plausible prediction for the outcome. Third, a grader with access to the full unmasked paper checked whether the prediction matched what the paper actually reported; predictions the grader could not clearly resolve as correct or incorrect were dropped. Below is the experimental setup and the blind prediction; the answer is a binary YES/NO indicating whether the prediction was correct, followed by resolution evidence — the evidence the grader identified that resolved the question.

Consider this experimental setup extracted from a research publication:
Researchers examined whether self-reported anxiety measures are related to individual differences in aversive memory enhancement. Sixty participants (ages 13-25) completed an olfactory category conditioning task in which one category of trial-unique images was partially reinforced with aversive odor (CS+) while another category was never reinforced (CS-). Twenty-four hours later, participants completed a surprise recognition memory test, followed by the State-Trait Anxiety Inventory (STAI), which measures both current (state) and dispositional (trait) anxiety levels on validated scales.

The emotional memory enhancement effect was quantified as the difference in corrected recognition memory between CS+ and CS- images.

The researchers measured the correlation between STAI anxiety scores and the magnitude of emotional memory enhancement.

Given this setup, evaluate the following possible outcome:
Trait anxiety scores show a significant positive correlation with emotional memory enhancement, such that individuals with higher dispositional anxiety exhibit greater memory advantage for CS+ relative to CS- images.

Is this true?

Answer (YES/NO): NO